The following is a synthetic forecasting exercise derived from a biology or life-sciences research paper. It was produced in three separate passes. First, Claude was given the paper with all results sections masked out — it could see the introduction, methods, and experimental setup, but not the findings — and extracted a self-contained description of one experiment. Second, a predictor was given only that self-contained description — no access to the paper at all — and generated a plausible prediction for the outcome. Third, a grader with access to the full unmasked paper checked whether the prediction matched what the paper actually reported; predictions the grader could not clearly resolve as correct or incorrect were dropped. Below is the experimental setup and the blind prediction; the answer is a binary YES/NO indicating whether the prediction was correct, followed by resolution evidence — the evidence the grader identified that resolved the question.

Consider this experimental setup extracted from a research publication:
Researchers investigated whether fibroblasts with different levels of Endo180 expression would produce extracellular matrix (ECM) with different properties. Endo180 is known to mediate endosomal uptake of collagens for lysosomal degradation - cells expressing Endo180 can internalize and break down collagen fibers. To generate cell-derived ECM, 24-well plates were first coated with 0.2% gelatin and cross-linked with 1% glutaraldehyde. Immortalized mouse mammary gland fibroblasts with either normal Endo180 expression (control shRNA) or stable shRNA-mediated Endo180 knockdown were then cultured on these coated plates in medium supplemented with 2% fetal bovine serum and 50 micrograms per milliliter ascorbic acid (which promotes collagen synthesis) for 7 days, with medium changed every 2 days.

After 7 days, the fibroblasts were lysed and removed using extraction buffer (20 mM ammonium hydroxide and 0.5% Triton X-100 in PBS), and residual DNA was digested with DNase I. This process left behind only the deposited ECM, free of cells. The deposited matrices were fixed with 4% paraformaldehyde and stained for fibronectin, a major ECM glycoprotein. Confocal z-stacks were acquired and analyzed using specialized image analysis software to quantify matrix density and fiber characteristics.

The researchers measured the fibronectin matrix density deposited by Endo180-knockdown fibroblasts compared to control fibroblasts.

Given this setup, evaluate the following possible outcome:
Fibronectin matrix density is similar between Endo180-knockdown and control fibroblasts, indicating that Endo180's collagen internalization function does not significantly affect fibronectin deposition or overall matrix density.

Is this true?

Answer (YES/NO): NO